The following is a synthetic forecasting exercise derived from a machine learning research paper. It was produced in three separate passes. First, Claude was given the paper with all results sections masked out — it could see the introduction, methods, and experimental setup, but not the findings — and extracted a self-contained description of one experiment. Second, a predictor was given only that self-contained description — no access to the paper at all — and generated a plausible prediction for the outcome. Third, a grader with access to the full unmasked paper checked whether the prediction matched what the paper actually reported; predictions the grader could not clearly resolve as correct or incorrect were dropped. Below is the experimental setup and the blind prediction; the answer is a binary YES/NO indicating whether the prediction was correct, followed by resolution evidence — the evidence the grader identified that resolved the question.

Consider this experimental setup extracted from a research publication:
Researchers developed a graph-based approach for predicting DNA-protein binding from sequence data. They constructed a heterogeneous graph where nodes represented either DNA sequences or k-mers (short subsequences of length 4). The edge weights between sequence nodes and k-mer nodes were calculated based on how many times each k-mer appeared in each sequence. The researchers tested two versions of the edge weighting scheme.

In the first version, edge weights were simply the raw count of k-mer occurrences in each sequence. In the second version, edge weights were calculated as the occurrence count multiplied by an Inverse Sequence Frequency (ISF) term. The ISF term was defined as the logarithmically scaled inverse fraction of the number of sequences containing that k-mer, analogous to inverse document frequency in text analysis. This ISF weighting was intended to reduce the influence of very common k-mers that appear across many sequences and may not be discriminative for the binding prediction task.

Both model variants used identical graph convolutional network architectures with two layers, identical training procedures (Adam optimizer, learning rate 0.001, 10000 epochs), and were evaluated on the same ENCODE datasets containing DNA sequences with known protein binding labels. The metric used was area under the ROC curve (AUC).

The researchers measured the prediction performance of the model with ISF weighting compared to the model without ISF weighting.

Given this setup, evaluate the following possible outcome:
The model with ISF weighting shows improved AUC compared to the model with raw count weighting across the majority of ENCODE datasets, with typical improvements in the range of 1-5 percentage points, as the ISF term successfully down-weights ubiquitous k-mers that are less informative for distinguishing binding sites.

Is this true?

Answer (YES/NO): NO